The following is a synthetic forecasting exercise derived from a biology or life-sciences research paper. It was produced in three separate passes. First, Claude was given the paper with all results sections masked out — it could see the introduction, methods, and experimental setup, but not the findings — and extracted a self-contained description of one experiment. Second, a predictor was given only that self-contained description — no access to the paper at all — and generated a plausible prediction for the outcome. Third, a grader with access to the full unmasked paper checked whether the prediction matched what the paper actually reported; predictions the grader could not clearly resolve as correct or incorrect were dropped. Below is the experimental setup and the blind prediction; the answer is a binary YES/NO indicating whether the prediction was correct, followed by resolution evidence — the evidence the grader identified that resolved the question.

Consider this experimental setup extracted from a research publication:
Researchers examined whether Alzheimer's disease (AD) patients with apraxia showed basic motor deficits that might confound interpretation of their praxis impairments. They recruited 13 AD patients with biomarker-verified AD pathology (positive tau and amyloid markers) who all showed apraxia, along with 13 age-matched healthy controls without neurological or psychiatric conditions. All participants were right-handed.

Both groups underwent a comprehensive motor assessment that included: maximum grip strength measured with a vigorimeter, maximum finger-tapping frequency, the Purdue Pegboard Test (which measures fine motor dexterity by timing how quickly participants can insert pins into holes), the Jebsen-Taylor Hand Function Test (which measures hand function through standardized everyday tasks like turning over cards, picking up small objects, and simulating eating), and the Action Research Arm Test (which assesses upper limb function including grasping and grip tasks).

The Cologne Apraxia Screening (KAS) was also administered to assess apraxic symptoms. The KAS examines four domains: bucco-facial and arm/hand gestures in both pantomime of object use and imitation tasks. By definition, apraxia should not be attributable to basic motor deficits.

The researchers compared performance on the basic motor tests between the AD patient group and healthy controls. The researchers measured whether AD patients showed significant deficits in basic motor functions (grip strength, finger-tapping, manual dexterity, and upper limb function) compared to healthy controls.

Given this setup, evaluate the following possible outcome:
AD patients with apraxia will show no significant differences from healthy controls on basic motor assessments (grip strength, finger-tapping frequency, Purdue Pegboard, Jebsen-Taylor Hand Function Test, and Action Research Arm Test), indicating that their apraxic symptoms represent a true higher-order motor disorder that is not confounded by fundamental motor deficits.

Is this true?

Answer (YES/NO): YES